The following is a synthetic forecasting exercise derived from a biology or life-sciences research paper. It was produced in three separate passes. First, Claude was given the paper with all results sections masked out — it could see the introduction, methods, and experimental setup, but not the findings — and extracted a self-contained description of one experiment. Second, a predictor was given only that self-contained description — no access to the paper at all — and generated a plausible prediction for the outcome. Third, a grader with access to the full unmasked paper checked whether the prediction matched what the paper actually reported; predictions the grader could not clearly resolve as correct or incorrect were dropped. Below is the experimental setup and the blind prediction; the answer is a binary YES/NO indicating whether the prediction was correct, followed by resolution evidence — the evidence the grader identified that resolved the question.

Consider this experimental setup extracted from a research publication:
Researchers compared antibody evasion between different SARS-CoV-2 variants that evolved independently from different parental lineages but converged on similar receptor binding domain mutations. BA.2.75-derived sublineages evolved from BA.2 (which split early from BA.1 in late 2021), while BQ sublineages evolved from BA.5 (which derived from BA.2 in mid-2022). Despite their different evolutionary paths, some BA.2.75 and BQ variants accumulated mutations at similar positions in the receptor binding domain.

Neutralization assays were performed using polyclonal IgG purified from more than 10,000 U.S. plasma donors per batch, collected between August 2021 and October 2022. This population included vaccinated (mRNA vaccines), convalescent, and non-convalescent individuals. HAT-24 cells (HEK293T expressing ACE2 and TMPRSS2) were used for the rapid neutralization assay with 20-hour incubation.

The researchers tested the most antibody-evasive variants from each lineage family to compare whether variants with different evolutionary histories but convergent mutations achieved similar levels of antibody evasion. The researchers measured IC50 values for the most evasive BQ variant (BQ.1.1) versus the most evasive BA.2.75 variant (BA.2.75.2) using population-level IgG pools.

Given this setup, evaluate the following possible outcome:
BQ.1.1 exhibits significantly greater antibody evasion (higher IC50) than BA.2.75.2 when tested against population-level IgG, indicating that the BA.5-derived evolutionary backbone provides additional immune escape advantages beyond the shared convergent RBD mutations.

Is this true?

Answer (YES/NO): NO